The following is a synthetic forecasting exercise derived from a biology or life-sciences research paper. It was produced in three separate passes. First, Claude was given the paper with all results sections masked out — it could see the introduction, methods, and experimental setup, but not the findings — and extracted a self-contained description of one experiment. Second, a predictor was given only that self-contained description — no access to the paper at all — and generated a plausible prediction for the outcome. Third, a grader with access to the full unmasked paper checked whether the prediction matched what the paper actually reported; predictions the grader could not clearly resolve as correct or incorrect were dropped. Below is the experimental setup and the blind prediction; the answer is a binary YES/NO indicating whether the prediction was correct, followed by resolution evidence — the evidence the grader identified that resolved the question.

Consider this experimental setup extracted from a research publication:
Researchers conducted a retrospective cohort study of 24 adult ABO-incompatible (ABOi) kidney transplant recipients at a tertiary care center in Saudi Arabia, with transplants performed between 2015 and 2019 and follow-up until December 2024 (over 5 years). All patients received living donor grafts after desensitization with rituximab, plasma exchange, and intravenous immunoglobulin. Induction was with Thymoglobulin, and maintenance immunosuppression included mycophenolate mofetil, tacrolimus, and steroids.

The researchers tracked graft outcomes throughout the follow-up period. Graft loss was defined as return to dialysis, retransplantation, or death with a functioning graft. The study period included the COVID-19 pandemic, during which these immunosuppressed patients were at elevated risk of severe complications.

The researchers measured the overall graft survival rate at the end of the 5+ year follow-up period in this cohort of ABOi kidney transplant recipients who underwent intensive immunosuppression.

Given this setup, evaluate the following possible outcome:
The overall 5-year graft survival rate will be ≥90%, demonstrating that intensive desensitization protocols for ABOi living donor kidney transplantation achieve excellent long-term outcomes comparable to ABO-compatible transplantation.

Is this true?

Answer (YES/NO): YES